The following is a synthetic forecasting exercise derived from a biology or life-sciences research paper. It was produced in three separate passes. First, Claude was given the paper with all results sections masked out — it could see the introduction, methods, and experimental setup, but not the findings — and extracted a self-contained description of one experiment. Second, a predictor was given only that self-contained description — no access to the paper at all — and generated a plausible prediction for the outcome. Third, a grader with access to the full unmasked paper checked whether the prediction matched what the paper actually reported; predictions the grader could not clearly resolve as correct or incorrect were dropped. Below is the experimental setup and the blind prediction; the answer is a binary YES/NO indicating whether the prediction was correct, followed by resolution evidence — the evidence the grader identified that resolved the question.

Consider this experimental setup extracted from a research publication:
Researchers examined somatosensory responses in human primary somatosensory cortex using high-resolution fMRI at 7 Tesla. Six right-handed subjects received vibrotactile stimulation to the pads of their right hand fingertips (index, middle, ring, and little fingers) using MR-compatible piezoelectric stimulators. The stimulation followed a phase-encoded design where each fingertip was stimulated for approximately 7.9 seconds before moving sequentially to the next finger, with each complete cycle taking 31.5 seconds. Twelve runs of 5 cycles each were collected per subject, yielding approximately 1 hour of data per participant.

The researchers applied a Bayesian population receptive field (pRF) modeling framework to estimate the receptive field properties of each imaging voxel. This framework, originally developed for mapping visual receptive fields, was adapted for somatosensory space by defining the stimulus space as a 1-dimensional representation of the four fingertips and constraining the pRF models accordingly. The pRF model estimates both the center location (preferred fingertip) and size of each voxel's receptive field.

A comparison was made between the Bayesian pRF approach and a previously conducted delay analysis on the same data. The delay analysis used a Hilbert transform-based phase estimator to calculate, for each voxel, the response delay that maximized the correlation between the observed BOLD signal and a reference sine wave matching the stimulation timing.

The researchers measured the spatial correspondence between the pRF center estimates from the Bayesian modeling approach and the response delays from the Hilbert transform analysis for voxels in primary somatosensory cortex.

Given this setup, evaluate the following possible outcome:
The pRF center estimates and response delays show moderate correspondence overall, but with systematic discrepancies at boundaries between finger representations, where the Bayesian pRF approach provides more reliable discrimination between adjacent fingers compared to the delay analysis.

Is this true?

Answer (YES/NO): NO